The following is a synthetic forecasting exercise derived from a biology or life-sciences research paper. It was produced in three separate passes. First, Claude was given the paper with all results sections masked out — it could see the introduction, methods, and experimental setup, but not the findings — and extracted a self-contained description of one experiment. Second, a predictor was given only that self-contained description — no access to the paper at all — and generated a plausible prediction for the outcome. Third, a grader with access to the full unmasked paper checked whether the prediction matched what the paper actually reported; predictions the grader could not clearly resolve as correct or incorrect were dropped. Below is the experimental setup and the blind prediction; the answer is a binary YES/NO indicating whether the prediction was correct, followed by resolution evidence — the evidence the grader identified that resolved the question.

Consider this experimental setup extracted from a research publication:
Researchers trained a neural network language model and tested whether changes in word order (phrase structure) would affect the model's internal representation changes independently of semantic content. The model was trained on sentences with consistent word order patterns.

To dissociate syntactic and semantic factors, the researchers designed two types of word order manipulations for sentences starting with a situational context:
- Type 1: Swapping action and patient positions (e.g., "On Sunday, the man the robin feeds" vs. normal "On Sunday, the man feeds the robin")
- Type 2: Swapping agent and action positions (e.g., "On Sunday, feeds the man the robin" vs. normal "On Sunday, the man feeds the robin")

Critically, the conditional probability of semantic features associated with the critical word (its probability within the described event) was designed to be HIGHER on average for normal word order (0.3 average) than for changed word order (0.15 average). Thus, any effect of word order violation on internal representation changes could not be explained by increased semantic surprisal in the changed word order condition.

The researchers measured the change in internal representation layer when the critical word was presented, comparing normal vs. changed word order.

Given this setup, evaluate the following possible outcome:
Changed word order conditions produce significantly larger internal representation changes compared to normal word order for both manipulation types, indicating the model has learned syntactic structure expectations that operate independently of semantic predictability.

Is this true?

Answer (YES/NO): NO